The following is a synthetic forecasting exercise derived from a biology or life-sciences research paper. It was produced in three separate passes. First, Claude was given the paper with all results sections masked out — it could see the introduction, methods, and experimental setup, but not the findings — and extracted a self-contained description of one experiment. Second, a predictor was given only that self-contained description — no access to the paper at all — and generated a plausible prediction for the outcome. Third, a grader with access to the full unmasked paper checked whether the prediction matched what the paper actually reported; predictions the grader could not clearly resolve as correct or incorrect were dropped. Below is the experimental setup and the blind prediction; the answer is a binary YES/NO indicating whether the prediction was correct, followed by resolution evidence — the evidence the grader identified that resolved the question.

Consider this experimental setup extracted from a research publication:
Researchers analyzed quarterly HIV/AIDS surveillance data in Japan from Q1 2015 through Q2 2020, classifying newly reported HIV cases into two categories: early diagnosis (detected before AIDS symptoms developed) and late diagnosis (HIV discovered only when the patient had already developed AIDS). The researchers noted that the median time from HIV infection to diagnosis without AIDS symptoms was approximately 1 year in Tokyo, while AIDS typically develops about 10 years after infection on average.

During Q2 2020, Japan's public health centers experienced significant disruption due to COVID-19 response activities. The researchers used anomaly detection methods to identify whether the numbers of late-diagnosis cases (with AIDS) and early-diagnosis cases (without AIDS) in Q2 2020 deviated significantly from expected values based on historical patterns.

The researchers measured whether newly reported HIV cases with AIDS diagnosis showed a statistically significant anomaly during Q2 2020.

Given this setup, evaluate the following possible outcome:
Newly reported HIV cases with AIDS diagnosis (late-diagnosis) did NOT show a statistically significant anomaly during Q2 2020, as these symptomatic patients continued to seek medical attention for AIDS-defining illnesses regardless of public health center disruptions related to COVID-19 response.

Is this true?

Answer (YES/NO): YES